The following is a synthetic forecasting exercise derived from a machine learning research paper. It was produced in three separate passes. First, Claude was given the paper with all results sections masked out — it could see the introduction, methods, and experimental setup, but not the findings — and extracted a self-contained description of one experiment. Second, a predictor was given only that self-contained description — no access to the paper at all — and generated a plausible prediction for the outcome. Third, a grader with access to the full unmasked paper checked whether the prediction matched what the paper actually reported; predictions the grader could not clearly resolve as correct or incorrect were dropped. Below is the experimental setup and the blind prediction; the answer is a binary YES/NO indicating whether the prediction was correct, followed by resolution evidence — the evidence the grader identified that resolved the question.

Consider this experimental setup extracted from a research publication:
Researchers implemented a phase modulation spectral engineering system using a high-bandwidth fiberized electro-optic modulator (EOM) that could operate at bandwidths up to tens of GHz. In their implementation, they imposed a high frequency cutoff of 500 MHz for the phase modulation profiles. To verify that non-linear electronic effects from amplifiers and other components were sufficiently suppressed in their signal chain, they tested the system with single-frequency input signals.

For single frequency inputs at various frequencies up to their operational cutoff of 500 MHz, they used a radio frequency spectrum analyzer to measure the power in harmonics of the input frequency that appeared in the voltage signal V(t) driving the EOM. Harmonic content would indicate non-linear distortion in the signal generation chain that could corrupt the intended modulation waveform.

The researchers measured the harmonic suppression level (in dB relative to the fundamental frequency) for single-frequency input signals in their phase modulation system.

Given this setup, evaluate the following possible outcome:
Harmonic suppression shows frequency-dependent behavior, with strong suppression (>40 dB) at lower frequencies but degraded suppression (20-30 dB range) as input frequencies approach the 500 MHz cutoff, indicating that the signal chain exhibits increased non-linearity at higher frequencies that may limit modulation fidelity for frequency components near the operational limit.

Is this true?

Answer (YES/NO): NO